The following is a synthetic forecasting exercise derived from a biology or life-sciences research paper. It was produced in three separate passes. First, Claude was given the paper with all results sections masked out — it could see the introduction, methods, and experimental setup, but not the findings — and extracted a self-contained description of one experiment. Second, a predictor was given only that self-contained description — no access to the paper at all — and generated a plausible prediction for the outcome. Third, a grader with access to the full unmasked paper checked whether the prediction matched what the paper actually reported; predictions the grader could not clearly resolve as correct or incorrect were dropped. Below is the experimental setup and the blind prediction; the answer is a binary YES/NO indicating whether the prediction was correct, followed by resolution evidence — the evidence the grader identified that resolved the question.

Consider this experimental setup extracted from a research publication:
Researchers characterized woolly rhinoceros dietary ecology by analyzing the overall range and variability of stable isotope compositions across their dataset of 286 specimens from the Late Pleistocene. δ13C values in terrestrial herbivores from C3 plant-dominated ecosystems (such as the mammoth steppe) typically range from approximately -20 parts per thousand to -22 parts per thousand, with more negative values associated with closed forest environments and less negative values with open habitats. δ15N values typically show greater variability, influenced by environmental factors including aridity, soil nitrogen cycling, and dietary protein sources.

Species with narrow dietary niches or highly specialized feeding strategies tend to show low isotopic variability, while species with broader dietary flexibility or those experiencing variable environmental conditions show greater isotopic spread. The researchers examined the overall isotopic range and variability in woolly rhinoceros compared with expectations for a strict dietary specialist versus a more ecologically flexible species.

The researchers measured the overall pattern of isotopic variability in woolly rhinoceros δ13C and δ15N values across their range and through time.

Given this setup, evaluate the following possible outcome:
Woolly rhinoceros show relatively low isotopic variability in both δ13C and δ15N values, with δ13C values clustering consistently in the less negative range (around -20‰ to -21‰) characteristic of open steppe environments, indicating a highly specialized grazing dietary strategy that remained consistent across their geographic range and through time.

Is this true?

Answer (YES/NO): NO